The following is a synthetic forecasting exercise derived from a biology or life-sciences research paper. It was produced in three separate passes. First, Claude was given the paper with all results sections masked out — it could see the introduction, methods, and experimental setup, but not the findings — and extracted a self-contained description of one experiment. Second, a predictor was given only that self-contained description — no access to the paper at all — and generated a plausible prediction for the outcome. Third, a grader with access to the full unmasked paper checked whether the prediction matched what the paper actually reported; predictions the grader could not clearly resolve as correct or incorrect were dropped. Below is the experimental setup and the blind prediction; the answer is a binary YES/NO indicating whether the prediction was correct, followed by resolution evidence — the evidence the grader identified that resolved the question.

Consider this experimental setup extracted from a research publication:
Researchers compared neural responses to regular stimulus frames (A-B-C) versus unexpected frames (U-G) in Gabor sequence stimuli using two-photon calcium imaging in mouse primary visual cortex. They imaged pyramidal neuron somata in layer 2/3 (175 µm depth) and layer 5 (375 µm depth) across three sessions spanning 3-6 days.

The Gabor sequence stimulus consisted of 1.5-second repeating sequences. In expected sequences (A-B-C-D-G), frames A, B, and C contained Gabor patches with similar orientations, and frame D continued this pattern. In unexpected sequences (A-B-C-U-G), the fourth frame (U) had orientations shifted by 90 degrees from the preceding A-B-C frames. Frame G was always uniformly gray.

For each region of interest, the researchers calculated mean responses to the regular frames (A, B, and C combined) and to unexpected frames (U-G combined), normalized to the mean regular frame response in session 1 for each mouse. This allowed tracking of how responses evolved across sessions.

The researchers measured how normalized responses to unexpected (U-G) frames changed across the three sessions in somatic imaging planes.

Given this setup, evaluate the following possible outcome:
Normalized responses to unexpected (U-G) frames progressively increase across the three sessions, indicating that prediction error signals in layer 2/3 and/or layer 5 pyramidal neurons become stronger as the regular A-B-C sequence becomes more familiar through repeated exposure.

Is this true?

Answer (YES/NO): NO